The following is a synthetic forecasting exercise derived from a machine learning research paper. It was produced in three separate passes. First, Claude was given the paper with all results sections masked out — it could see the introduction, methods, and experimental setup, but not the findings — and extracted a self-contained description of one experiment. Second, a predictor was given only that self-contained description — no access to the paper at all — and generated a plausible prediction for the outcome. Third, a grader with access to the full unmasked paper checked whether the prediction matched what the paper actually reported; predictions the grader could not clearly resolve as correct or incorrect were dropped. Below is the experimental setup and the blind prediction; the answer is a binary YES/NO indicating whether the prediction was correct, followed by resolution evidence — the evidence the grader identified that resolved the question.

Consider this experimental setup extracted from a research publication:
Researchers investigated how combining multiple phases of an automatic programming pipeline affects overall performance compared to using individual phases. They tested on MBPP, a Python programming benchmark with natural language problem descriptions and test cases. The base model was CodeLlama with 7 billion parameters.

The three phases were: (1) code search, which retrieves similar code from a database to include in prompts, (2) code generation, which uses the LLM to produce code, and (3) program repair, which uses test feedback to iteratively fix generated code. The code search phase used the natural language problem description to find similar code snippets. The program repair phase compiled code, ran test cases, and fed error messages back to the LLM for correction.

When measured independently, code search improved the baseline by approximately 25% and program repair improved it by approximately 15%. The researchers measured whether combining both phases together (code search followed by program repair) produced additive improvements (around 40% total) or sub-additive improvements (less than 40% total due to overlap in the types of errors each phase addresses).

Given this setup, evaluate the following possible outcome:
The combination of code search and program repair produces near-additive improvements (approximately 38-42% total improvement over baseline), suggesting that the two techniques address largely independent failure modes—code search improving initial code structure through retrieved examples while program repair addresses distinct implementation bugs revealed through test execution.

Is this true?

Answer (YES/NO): NO